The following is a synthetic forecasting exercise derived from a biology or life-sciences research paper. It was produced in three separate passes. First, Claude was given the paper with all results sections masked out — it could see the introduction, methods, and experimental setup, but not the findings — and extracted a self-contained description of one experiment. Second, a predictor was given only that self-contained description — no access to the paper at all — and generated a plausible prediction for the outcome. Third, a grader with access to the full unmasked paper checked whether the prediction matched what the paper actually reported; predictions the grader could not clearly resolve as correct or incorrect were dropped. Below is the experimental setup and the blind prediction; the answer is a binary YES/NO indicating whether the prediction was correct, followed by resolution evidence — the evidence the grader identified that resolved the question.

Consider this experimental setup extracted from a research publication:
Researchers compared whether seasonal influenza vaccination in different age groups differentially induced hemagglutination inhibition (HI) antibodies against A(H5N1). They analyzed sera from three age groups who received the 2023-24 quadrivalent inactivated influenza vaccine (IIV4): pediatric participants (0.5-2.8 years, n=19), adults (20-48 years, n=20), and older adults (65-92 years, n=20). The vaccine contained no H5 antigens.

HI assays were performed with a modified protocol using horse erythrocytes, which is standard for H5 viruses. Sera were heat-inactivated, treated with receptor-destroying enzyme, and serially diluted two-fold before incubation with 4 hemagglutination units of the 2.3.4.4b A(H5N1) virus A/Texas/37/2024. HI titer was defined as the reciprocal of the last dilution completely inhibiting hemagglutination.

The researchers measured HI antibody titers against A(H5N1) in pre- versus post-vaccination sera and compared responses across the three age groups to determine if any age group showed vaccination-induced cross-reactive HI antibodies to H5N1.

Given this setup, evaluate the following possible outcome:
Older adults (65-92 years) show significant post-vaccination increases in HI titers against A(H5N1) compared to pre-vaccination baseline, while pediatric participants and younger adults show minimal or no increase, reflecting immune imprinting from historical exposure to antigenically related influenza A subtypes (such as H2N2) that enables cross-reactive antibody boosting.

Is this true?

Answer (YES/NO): NO